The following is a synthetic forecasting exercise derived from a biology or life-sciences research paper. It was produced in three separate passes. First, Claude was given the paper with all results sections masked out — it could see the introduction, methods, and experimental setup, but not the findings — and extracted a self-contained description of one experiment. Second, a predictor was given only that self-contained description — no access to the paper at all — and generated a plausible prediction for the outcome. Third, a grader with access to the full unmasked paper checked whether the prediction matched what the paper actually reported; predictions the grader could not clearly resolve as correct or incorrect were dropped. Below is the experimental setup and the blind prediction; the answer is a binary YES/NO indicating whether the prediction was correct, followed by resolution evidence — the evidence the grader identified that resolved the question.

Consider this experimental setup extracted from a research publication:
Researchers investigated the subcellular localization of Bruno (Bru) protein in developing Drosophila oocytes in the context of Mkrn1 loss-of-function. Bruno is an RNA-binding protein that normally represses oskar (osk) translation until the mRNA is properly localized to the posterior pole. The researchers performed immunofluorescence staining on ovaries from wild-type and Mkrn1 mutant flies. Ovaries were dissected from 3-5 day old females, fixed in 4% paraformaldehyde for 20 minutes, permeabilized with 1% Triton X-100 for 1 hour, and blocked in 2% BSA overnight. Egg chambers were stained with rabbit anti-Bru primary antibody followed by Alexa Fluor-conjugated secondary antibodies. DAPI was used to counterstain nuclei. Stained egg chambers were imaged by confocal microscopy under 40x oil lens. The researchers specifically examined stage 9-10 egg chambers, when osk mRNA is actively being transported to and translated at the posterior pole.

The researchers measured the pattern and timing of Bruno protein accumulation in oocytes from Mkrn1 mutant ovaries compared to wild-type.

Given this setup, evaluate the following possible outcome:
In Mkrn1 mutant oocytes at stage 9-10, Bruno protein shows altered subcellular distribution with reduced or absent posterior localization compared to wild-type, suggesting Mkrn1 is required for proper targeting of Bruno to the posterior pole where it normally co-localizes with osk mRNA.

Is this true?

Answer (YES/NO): NO